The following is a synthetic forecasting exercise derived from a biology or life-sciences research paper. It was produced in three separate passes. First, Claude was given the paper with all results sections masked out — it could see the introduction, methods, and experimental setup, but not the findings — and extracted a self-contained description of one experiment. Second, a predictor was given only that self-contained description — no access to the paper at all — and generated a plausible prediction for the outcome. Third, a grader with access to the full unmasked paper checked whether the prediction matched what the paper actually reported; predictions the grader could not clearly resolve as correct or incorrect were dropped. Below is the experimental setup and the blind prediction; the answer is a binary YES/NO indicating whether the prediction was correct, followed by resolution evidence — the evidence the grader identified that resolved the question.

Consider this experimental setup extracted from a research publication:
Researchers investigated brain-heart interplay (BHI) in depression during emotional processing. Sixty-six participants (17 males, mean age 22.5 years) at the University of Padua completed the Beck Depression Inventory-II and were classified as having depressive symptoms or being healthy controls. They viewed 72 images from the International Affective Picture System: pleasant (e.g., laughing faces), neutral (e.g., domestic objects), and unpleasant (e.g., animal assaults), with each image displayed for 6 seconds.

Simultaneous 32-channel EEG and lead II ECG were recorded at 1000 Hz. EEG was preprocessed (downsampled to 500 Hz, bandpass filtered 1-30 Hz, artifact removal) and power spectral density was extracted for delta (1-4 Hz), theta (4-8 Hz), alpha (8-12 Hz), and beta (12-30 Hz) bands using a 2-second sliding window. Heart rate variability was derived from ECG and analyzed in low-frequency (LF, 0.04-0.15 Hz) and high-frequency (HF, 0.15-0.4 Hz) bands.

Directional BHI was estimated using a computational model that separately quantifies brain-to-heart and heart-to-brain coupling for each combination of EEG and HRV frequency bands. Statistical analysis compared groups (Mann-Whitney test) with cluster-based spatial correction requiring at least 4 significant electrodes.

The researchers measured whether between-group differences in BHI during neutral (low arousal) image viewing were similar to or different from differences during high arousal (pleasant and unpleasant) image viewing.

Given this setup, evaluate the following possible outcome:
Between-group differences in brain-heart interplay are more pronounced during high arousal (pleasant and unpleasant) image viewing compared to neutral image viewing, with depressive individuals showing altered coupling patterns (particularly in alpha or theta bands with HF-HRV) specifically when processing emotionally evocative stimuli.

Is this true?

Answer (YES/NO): NO